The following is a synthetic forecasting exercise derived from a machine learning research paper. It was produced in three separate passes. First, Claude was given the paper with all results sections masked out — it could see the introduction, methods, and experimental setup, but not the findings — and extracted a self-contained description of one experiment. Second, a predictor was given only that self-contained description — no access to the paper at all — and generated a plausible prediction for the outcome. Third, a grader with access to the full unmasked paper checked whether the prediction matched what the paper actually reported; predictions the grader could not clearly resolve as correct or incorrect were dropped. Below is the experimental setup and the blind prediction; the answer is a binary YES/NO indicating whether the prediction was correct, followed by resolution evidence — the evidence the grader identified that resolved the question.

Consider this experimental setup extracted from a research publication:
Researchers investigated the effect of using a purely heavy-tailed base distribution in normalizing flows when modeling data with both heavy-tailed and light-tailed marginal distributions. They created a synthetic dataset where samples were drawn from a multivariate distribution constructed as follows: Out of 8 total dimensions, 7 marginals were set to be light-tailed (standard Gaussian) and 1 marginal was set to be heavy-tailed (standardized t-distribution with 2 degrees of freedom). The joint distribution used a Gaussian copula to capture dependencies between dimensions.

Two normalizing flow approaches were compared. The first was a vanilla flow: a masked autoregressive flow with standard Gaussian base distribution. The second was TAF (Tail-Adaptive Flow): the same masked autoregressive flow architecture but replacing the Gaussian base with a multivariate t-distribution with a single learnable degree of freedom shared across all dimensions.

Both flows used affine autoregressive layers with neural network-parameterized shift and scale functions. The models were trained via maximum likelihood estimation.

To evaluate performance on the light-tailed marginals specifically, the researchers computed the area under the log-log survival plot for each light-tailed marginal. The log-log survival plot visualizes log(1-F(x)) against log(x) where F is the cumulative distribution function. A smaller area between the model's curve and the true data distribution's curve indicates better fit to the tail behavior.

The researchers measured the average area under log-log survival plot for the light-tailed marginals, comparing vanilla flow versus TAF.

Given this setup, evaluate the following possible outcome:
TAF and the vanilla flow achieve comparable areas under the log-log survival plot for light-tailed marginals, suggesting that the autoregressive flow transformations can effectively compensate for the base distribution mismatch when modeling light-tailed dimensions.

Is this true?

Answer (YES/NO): NO